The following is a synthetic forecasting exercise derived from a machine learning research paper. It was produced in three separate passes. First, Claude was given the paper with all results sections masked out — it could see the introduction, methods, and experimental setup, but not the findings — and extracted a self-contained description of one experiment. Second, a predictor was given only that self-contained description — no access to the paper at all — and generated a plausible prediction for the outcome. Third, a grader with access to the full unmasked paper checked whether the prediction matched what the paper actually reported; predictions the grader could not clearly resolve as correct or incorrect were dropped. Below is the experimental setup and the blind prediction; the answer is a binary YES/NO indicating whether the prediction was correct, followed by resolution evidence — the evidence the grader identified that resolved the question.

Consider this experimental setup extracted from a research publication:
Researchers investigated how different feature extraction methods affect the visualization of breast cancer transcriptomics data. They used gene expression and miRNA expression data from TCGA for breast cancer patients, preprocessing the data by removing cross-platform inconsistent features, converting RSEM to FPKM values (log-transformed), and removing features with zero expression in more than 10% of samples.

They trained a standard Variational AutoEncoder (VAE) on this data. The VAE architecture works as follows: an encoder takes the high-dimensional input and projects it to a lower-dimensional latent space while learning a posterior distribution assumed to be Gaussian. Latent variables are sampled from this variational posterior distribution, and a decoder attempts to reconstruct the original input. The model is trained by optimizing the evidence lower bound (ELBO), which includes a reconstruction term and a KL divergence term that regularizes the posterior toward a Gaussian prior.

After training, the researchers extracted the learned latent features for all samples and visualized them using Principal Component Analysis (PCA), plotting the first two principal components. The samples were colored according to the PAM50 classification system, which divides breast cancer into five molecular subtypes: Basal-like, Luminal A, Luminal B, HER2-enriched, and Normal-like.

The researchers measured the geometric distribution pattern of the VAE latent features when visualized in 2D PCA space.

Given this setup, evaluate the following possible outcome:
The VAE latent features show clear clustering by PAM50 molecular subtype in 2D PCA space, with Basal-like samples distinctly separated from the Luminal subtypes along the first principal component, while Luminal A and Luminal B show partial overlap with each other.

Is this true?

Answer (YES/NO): NO